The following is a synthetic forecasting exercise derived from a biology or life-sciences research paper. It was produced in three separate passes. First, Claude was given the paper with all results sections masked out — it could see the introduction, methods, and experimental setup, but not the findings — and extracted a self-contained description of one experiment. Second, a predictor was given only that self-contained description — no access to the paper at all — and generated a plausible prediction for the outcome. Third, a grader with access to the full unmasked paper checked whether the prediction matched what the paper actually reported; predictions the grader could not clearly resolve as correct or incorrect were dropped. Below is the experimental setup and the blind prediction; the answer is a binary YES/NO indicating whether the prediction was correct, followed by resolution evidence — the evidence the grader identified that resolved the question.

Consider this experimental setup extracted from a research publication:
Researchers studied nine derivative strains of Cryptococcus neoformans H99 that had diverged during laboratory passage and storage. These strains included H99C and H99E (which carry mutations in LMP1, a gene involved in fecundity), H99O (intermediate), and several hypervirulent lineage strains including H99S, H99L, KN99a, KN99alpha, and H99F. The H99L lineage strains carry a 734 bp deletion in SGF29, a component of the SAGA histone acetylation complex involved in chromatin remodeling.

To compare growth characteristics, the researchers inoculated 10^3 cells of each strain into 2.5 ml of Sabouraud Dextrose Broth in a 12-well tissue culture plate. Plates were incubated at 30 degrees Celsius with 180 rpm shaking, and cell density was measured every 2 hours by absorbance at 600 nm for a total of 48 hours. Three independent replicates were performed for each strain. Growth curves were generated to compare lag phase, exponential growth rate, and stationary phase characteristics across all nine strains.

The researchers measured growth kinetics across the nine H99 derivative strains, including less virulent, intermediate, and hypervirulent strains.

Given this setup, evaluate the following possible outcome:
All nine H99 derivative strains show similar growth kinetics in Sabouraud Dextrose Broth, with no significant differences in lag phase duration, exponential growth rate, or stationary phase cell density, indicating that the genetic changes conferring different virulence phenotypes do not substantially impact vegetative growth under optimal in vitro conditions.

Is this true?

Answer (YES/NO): YES